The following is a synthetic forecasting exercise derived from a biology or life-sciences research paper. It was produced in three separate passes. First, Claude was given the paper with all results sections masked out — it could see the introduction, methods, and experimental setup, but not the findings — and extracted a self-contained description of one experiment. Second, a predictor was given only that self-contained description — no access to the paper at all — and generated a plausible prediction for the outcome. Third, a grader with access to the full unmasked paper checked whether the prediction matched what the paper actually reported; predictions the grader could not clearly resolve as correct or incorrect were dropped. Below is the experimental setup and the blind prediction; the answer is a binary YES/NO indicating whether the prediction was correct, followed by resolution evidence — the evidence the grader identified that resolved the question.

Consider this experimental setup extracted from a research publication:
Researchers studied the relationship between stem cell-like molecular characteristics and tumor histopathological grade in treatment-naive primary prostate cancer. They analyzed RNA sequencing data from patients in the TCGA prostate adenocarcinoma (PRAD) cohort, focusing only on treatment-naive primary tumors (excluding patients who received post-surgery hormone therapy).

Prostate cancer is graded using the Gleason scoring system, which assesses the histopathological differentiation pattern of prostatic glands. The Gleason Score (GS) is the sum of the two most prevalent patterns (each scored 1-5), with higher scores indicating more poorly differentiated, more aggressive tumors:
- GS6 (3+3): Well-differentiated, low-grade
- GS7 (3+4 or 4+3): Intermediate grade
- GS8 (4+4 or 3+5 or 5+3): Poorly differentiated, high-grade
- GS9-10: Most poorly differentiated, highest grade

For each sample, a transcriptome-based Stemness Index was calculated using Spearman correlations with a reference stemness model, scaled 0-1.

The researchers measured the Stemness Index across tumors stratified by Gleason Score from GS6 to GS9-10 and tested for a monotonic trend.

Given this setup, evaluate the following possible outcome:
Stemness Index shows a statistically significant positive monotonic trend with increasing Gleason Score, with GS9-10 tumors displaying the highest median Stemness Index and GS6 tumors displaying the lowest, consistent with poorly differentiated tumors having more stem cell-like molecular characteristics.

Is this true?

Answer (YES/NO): YES